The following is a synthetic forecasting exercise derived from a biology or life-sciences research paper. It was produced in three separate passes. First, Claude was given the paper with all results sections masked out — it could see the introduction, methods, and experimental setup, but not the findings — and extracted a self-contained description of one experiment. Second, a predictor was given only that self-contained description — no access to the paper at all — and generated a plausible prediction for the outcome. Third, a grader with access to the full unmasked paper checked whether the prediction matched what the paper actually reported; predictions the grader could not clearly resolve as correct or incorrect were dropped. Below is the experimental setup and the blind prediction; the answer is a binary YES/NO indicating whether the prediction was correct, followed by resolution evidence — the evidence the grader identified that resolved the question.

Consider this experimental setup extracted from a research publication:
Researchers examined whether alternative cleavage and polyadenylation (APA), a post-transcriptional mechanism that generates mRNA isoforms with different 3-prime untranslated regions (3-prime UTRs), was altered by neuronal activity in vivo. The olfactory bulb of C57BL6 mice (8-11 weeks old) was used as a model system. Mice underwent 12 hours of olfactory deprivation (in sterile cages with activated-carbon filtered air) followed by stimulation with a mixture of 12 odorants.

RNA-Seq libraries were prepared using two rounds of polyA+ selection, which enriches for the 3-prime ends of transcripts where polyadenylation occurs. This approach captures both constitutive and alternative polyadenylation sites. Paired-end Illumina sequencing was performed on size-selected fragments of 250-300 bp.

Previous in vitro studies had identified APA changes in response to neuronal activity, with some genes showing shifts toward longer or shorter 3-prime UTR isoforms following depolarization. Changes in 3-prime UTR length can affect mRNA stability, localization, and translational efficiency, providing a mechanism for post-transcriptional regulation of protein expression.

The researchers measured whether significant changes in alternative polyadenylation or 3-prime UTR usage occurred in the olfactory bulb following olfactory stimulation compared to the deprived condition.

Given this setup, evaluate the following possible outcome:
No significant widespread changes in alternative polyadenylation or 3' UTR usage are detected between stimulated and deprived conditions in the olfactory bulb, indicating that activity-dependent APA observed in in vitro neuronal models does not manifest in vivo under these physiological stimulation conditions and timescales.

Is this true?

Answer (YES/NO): YES